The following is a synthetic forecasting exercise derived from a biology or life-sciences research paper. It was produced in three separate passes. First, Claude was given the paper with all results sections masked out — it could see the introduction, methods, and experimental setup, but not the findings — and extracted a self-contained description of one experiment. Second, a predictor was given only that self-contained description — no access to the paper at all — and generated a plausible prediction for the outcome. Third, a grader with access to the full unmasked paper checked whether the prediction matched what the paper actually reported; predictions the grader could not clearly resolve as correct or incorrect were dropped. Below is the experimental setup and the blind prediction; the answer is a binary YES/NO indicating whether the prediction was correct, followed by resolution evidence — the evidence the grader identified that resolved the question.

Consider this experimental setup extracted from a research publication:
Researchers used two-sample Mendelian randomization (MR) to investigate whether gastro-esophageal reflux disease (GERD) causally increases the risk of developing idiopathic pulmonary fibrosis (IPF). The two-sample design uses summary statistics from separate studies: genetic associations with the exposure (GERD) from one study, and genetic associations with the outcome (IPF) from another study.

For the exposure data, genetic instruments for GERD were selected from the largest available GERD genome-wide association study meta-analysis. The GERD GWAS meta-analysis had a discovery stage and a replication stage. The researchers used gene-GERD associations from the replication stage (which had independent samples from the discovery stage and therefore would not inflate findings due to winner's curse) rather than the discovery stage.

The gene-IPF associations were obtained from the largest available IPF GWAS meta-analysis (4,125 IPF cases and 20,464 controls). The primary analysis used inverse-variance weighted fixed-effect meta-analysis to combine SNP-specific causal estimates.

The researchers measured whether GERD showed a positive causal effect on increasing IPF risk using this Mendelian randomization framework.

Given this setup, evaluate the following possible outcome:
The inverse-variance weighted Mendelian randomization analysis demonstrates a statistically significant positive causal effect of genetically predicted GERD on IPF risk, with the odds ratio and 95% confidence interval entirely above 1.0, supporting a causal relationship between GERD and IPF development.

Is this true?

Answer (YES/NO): YES